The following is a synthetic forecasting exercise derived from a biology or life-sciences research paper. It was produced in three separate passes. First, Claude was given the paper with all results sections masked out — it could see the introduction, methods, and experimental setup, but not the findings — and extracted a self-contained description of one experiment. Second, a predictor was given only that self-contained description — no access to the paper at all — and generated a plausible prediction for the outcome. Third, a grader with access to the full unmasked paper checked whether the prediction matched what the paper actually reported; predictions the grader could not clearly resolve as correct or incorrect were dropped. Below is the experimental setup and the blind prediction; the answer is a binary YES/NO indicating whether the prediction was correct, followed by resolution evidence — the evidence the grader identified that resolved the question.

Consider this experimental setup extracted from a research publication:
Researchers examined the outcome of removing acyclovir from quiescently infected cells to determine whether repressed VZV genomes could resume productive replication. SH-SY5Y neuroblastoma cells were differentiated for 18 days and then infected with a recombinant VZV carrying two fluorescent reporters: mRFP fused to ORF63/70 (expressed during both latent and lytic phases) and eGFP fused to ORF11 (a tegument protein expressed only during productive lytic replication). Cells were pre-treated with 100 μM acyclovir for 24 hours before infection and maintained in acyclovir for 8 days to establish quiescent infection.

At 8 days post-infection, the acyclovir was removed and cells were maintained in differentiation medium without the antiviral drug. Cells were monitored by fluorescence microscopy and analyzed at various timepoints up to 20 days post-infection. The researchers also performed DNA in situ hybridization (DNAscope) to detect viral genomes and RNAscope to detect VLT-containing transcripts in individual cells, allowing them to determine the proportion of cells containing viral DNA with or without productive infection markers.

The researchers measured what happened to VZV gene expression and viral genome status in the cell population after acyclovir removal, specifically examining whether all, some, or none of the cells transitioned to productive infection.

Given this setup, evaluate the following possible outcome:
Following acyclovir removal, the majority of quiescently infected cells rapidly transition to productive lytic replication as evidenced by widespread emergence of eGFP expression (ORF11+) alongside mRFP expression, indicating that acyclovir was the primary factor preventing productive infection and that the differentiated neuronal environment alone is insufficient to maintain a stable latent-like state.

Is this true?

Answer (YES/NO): NO